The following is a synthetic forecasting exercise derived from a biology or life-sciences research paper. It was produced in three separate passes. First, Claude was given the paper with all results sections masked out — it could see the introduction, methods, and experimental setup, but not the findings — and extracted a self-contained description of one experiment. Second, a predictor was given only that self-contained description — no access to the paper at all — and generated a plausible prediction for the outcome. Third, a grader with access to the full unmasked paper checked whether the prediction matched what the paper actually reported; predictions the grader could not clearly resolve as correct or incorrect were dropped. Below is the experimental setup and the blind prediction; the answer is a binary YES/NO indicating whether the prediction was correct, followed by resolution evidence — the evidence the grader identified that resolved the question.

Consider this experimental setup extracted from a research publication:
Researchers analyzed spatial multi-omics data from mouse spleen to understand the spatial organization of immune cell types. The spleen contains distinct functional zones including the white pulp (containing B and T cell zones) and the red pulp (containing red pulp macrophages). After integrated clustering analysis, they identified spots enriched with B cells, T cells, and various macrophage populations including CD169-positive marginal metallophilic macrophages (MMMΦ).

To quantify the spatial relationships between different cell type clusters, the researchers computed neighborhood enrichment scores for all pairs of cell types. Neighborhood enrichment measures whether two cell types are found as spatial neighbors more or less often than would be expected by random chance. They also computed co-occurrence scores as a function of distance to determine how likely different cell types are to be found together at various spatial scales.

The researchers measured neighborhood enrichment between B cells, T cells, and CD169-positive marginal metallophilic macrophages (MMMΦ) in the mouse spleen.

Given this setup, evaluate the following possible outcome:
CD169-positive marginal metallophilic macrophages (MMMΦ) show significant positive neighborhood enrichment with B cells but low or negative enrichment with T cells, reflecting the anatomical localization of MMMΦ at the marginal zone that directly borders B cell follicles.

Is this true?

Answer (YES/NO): NO